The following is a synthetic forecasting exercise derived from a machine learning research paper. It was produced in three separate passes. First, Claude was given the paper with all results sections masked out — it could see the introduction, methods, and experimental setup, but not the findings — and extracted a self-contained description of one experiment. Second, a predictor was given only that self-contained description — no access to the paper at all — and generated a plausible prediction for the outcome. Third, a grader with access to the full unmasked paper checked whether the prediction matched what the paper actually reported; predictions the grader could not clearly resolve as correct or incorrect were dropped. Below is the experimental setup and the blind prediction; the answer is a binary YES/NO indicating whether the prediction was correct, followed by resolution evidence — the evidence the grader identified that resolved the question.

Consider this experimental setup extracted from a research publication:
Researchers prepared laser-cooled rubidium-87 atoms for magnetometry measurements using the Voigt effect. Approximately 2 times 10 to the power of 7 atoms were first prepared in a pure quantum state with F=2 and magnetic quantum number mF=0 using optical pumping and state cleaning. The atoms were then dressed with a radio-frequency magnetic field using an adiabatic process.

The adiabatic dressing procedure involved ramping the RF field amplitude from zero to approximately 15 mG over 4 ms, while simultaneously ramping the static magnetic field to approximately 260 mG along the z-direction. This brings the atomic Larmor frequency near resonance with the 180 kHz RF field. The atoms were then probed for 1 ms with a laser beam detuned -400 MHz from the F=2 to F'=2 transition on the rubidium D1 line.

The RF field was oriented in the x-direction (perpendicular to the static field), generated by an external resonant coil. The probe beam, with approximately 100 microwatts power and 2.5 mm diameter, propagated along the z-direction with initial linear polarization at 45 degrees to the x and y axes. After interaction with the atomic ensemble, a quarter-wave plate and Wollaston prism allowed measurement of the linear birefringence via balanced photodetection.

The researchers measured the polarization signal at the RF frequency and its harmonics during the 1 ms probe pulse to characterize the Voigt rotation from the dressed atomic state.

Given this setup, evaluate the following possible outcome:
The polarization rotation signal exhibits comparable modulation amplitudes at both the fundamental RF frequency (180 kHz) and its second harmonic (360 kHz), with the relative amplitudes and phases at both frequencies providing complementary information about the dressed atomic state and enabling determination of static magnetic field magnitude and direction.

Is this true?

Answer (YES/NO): NO